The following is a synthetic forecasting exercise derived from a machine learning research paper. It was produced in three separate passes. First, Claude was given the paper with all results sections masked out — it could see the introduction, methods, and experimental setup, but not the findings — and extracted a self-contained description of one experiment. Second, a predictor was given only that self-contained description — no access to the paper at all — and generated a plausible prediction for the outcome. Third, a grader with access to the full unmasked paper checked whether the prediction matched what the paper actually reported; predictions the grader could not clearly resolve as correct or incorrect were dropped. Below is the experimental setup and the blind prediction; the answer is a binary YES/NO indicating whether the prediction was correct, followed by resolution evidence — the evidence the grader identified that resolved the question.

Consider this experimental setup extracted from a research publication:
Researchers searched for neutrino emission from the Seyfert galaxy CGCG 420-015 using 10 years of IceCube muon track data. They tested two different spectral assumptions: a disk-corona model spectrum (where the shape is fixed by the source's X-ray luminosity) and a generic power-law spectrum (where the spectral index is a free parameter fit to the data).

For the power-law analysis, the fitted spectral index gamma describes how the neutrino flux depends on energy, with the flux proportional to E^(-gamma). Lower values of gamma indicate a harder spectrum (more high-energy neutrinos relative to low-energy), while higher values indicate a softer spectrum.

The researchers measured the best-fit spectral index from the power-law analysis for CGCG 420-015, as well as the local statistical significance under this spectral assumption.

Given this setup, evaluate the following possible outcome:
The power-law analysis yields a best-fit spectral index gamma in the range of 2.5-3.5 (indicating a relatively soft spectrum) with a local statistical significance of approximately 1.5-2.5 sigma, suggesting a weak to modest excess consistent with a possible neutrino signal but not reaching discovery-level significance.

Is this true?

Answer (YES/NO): NO